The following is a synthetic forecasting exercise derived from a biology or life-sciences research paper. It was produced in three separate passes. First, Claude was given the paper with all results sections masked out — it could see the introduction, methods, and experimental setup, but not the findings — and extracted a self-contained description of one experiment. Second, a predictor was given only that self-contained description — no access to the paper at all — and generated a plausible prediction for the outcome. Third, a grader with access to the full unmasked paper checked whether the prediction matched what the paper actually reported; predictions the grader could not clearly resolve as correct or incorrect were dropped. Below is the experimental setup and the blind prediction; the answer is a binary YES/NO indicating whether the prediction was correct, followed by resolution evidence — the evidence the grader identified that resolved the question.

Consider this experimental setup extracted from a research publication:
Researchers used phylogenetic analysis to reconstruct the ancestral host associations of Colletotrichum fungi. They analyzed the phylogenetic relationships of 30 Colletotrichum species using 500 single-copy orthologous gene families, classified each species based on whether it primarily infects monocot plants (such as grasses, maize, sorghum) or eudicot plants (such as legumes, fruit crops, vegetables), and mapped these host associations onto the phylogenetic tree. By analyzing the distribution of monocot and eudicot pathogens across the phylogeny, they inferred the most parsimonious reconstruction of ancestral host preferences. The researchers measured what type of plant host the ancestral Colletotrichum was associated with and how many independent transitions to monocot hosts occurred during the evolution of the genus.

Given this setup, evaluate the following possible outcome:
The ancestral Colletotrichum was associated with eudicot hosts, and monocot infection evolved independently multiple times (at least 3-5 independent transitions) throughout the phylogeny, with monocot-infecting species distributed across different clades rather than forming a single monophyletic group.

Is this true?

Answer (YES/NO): YES